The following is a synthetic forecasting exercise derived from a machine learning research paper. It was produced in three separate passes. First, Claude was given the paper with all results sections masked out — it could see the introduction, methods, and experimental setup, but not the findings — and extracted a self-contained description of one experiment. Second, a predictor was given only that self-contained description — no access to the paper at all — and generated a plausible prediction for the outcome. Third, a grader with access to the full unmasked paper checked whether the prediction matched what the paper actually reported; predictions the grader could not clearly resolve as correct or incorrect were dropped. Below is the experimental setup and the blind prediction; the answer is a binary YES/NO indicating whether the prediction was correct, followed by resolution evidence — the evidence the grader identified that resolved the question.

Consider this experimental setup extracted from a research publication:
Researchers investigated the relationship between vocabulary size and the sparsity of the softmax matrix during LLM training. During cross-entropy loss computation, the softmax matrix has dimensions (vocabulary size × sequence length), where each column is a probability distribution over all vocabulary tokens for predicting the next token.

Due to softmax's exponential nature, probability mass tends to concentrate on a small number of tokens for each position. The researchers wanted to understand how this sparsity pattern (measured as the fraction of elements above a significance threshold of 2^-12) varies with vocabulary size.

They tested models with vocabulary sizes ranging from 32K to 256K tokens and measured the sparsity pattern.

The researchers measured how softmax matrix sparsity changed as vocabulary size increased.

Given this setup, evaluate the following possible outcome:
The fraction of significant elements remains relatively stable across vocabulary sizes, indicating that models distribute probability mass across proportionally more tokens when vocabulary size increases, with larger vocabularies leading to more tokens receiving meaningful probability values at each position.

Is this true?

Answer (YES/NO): NO